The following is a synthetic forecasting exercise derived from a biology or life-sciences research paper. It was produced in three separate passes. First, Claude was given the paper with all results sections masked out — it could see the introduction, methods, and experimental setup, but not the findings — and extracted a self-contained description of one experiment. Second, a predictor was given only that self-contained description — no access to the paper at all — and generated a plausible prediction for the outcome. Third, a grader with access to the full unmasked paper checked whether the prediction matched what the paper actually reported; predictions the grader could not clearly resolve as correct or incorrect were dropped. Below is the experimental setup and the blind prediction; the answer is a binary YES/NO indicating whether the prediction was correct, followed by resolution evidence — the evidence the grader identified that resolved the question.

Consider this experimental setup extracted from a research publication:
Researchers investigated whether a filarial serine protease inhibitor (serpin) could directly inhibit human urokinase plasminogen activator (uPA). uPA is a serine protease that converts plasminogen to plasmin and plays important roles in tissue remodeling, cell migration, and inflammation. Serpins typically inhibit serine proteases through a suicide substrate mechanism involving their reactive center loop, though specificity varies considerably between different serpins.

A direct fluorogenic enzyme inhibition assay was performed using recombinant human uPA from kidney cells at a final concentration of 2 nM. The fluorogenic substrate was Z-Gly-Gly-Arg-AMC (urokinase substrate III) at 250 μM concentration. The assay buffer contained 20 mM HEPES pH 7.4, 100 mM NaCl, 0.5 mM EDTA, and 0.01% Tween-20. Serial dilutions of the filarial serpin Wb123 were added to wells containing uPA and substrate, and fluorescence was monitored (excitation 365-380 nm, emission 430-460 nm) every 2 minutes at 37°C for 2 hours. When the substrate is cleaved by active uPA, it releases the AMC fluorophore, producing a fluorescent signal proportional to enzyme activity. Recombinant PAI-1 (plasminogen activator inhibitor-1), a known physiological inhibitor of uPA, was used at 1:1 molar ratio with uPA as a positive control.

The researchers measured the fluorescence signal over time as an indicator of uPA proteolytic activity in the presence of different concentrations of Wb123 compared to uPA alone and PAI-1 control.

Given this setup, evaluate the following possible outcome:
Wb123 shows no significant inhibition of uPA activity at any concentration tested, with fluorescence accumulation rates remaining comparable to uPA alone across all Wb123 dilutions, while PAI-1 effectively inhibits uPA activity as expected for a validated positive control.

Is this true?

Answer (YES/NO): NO